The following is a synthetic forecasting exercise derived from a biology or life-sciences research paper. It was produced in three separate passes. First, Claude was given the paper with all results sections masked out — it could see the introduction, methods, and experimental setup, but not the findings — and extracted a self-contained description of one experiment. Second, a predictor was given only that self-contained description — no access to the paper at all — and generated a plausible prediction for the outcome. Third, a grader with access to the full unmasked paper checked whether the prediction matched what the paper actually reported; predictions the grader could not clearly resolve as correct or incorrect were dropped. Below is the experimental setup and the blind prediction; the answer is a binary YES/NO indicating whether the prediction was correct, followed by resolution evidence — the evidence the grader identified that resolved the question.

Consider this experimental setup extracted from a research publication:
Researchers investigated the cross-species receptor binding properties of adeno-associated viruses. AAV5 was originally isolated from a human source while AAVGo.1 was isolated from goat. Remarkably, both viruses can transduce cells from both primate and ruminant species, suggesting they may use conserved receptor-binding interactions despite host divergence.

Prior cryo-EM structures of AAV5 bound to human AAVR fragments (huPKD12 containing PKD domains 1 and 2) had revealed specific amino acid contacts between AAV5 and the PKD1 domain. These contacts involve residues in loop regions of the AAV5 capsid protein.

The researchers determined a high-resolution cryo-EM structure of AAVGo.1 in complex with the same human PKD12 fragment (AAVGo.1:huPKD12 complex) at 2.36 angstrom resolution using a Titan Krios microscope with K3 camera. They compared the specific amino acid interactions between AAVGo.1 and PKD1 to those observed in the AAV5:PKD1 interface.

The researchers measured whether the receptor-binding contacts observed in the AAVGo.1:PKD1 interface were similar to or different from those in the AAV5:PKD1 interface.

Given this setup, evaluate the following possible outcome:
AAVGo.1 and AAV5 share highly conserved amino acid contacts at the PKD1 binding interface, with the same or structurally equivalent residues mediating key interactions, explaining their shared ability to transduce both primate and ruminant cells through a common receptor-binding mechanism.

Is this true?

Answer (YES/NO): YES